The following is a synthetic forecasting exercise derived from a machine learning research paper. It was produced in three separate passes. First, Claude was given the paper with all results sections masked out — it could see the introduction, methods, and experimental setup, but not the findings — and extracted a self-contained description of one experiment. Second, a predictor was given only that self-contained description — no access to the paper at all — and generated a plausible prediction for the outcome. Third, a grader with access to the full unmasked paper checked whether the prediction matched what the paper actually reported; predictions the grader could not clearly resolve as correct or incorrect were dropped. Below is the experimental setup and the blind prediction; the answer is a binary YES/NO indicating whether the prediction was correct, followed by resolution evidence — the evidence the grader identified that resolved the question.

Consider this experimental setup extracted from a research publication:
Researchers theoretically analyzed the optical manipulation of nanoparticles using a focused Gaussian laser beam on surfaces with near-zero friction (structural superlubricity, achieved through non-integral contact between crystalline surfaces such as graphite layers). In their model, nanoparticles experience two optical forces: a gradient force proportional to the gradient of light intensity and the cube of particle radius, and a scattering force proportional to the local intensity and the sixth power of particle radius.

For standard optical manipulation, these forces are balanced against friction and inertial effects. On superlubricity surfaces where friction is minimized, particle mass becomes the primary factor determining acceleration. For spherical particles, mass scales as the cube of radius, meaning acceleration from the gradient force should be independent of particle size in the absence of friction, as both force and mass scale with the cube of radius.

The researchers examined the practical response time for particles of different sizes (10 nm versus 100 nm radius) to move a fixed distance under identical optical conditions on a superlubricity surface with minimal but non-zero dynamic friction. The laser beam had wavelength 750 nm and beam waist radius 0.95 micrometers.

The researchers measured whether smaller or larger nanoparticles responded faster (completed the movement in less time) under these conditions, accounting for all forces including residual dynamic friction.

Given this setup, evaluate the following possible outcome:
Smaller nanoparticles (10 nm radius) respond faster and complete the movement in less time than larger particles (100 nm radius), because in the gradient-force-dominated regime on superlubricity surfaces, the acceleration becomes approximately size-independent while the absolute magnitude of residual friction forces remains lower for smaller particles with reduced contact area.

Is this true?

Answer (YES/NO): NO